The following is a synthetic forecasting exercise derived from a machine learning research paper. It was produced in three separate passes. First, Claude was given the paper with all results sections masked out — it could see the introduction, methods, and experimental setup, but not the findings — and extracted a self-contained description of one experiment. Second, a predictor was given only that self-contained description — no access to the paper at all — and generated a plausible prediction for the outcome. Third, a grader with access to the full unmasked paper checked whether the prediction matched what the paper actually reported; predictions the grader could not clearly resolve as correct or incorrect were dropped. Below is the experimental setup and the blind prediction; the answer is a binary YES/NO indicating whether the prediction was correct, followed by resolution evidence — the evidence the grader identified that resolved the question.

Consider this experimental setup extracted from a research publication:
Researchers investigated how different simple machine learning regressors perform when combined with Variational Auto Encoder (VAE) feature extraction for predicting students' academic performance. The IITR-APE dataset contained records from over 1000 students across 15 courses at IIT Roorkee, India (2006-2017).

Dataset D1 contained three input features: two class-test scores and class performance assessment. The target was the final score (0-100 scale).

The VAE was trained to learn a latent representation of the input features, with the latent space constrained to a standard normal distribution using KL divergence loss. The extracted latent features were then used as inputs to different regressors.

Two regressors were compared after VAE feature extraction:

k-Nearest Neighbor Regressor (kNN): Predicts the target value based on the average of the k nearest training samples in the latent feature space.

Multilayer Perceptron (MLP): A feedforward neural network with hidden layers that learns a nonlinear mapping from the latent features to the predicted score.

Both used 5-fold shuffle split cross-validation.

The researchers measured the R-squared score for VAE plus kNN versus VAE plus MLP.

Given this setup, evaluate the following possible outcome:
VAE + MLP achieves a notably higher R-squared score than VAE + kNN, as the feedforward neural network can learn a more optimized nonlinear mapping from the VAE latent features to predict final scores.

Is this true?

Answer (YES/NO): NO